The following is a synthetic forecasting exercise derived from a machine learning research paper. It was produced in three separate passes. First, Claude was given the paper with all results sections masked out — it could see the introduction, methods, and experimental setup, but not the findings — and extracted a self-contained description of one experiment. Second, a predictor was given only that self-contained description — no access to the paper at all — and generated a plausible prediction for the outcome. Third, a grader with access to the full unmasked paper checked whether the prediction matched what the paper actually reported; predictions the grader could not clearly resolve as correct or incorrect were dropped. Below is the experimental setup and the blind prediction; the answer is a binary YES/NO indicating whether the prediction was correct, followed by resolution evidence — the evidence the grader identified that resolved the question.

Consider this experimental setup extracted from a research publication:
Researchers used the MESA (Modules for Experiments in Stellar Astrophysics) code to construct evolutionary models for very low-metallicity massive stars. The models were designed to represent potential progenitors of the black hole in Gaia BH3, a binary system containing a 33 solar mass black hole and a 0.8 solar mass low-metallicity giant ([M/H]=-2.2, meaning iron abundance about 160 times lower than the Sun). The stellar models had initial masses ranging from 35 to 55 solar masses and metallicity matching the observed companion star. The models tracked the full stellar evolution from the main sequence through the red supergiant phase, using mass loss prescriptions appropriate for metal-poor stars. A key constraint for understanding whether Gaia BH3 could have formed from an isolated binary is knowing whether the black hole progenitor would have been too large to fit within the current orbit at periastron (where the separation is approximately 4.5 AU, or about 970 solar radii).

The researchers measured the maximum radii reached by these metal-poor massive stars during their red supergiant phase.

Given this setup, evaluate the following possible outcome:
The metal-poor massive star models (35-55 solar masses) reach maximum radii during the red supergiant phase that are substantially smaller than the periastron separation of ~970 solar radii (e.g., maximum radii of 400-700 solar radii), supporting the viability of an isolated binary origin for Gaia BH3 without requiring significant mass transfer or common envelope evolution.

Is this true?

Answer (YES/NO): NO